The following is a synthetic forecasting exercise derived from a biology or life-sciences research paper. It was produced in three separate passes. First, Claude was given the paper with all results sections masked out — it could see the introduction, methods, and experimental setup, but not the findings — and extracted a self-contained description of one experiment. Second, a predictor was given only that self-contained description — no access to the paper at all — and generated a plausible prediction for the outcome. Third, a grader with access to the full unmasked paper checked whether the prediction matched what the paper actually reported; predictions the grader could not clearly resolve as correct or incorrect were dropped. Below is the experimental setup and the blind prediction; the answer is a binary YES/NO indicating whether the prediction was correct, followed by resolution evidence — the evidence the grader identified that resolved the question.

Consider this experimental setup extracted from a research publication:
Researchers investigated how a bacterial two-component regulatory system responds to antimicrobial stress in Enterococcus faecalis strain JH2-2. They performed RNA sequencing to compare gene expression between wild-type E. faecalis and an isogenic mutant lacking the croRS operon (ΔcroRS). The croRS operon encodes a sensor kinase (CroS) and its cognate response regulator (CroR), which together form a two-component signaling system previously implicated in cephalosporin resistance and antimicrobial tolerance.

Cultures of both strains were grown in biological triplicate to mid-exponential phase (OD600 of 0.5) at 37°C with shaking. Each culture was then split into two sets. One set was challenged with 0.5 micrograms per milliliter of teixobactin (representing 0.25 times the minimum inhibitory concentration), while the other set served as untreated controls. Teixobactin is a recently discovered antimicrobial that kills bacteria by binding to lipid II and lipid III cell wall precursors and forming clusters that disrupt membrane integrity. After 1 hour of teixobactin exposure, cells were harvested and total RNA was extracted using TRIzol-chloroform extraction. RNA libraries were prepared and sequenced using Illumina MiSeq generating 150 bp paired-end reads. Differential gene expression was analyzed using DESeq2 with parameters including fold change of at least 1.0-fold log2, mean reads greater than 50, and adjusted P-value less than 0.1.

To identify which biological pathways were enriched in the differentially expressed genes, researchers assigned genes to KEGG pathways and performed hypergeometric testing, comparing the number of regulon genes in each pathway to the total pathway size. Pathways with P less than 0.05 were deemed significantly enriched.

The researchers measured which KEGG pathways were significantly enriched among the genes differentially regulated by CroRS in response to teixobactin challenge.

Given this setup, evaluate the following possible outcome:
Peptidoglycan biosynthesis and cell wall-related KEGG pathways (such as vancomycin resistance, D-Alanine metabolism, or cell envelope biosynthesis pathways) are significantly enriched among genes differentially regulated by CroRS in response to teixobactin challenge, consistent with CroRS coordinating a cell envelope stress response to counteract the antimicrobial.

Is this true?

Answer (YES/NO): YES